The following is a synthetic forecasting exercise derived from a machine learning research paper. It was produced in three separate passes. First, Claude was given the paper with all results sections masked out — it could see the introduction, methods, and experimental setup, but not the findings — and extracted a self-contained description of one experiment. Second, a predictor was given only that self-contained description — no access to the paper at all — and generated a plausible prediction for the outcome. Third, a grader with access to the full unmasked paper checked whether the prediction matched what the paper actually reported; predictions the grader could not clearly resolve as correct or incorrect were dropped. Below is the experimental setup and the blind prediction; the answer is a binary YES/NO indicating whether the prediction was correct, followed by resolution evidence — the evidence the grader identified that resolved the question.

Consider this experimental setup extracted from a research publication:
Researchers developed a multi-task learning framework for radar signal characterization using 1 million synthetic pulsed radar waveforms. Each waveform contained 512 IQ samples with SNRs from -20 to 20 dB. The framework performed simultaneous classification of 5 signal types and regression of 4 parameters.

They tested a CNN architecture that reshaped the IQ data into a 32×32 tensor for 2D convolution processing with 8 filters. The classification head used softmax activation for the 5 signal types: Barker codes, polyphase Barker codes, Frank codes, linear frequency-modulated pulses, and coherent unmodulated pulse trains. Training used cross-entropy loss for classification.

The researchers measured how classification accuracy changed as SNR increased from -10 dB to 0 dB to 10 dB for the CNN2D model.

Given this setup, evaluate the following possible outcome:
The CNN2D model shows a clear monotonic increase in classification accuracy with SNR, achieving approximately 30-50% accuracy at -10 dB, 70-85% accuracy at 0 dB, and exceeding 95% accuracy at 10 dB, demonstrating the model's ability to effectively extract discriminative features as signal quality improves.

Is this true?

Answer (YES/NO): NO